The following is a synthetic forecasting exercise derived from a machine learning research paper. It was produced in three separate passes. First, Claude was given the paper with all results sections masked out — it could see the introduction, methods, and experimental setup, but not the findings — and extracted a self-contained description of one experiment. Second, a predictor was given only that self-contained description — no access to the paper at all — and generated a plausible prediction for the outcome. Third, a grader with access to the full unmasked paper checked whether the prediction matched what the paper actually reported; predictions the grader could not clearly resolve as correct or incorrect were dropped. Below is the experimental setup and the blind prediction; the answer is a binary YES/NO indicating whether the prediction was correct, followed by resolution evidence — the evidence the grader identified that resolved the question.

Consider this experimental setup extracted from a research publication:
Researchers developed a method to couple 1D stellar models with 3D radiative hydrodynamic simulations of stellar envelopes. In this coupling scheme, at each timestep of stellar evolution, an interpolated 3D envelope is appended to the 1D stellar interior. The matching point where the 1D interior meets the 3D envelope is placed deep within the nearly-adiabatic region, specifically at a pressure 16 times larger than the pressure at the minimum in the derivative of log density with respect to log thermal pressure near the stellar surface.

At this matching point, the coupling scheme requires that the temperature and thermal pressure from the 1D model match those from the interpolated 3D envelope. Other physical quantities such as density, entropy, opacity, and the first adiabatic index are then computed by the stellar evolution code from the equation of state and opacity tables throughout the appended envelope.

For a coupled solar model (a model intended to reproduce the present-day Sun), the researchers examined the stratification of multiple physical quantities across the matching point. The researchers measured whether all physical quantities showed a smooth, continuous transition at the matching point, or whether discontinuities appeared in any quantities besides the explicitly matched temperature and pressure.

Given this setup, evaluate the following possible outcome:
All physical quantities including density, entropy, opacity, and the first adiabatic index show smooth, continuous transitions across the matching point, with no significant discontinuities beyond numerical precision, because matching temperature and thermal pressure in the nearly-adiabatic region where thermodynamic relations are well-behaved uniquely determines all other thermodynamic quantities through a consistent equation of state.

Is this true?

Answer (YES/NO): YES